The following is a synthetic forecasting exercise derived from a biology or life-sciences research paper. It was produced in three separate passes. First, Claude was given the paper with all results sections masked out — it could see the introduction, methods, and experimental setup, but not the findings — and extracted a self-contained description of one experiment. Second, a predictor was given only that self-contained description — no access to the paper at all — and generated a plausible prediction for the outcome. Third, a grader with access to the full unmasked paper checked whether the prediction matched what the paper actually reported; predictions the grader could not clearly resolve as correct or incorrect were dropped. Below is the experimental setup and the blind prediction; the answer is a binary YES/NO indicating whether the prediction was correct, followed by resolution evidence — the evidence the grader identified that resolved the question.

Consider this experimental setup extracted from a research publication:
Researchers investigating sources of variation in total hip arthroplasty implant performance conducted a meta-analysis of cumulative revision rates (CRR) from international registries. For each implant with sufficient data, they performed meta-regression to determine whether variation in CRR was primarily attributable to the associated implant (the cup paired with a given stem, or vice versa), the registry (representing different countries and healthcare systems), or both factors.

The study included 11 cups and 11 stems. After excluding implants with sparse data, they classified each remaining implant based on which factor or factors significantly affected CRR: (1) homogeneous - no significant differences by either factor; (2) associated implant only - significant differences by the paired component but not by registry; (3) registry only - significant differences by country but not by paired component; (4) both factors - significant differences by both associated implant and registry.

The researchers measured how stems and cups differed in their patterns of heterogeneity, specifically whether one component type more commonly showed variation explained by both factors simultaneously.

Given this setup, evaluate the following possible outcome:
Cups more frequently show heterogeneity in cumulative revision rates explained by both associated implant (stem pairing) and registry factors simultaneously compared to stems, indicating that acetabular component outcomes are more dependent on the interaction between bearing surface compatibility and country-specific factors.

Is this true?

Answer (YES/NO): NO